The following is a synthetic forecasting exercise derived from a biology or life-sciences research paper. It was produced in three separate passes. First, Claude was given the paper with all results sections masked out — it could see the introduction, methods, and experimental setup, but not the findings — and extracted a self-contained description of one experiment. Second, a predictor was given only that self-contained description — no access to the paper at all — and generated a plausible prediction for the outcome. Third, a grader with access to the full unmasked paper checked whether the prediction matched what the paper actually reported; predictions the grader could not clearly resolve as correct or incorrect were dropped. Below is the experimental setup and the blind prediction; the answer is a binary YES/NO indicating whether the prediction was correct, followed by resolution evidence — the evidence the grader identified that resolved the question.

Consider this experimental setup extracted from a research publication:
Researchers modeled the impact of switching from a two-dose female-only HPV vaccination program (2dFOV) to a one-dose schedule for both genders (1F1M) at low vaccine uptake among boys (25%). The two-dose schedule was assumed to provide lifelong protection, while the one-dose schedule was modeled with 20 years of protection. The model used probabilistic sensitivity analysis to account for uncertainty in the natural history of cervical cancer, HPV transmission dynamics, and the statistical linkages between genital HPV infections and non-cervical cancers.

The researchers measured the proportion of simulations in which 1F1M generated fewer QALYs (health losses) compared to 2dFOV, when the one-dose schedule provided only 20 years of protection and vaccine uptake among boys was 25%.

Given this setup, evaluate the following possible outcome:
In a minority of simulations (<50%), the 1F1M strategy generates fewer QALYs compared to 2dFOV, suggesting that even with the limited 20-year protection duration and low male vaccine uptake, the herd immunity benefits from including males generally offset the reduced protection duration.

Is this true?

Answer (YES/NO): NO